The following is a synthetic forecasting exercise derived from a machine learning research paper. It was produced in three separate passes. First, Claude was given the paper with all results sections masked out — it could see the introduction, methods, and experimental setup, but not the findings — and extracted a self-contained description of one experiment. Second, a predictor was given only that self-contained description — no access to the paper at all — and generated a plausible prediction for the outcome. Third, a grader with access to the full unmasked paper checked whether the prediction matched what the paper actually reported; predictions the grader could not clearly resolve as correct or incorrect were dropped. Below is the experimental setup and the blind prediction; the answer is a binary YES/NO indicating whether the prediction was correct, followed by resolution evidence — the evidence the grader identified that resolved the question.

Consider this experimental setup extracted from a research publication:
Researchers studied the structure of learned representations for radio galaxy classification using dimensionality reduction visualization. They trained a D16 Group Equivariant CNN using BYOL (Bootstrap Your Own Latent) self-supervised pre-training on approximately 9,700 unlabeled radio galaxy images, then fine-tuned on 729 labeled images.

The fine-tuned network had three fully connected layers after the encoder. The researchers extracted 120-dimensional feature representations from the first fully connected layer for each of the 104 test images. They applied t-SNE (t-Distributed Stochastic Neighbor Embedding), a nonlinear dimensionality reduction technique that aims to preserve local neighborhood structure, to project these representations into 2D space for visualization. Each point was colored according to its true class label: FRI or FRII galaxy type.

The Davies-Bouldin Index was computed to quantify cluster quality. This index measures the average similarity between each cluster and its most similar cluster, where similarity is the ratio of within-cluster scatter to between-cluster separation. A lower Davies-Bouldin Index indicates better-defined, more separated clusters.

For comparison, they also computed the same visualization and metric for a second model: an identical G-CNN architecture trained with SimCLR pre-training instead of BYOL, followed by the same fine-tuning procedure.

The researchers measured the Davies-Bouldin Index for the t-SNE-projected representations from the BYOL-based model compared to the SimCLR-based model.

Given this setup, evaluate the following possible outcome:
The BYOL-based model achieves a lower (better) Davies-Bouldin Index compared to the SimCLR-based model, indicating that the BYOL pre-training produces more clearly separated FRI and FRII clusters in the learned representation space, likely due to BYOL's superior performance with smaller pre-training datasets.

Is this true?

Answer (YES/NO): YES